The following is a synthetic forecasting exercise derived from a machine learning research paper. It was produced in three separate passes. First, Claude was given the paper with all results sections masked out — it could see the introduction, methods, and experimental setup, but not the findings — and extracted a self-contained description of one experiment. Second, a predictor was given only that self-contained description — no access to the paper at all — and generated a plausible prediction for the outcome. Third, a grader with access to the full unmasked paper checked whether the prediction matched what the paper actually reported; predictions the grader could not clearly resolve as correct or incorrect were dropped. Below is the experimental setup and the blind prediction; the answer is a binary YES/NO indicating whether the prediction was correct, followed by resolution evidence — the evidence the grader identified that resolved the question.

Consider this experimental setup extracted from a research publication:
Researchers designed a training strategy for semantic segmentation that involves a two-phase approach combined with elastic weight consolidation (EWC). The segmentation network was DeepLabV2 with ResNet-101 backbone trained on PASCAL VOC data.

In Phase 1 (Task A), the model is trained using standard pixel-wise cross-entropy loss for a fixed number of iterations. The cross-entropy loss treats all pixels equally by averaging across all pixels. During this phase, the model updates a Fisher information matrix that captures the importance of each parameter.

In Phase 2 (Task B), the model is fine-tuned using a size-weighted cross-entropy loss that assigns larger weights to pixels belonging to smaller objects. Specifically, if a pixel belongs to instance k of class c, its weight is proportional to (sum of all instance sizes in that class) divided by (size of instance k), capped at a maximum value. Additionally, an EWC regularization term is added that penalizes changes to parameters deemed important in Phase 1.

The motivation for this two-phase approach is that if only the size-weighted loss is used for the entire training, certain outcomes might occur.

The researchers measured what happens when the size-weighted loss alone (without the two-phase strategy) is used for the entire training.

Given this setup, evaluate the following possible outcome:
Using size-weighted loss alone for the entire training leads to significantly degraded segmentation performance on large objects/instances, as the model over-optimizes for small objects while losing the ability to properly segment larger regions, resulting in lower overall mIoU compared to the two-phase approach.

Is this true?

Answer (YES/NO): NO